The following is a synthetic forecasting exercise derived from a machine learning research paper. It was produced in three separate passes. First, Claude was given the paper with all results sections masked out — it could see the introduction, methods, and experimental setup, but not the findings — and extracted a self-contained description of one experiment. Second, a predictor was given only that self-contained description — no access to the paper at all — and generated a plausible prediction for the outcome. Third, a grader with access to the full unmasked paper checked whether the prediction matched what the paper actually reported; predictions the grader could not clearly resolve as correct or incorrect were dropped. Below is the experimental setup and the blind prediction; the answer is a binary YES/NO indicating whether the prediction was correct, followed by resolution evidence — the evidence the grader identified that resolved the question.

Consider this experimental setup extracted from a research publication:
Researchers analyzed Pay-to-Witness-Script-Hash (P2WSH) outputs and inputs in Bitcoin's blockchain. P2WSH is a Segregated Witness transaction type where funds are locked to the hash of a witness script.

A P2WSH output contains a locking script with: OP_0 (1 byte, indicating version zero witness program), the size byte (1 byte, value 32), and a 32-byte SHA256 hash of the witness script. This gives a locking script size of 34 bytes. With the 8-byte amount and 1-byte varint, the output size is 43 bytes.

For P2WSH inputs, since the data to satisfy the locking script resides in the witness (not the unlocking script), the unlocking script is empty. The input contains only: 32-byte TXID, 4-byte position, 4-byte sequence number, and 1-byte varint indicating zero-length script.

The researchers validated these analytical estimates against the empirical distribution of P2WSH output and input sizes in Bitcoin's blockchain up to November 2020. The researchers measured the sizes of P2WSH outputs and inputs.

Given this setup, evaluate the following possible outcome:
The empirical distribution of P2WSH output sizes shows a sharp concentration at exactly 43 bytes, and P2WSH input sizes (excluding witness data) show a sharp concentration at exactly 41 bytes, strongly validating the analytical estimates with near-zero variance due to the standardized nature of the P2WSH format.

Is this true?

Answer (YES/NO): YES